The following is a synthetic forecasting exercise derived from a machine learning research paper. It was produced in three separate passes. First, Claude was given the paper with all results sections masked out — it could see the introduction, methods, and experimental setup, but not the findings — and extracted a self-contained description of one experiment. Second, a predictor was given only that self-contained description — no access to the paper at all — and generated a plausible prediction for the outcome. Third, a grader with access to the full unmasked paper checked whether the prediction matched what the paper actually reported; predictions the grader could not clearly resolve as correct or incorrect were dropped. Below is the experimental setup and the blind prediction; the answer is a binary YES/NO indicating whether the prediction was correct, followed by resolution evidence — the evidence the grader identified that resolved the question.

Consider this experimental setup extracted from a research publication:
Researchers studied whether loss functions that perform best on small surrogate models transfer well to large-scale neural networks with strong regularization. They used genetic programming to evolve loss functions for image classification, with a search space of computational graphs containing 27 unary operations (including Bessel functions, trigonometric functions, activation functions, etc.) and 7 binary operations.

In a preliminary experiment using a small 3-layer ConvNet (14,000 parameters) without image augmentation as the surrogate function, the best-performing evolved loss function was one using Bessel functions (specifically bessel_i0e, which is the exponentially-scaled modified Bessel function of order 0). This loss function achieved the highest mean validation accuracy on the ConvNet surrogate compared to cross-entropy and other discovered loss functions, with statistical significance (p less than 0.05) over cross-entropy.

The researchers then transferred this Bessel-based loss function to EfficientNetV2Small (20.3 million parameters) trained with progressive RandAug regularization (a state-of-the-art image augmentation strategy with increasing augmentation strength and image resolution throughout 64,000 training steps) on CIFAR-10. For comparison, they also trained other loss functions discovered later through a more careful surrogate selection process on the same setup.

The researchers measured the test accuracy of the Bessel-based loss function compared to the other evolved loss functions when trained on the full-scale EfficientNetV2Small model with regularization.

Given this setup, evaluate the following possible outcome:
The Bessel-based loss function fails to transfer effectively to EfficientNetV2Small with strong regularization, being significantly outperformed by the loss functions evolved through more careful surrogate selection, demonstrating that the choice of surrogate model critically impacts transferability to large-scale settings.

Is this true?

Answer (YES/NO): YES